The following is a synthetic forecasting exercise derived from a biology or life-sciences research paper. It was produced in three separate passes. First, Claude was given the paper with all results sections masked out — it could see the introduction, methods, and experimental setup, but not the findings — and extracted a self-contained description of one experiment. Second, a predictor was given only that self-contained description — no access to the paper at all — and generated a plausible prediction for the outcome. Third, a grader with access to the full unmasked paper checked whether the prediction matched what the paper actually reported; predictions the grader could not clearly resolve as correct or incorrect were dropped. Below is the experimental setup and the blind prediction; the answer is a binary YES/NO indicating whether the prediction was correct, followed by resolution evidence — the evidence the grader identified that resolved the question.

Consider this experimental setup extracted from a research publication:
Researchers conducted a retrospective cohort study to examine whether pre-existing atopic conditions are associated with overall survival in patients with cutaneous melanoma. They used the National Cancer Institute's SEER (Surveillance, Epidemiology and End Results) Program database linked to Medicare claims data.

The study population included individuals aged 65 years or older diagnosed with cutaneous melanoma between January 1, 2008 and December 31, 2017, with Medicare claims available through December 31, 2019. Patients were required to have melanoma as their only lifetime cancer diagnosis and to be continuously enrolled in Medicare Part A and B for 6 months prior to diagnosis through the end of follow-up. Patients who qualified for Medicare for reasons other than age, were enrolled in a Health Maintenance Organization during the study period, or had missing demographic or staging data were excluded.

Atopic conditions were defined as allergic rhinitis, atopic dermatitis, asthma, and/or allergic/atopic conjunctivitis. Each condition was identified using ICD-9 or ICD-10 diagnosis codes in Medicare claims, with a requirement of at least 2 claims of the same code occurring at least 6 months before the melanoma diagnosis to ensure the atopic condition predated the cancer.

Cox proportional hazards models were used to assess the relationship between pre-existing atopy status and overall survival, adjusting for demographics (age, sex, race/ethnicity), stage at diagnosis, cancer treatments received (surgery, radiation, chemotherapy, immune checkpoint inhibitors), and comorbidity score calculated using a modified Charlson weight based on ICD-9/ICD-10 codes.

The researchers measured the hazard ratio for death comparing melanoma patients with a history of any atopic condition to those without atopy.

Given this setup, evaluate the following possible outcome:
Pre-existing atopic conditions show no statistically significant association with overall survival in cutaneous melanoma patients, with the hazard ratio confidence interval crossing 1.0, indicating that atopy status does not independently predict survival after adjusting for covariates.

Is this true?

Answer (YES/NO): NO